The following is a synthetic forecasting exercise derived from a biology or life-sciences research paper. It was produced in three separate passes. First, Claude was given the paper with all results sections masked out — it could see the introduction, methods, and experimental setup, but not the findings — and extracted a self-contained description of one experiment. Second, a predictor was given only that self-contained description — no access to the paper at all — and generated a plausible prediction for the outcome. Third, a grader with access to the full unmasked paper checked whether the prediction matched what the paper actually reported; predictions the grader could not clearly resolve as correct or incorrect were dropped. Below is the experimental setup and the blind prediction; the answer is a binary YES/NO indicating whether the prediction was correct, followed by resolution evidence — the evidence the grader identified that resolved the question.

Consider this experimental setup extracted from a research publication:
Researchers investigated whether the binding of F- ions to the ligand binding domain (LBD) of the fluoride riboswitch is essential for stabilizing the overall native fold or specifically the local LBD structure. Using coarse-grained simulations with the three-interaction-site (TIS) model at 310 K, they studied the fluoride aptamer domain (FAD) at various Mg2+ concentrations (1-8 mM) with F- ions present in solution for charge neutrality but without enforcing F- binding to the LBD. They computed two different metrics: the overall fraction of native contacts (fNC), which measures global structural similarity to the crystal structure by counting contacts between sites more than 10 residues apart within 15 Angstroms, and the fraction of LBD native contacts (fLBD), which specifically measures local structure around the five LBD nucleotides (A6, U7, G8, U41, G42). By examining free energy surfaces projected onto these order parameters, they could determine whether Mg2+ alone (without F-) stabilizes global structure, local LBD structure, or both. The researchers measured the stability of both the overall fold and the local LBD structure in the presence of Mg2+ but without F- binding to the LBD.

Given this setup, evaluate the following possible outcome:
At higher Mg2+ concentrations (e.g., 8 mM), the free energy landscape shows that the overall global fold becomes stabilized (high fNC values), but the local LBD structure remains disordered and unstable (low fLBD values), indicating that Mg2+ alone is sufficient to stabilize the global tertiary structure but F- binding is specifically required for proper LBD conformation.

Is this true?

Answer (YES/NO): NO